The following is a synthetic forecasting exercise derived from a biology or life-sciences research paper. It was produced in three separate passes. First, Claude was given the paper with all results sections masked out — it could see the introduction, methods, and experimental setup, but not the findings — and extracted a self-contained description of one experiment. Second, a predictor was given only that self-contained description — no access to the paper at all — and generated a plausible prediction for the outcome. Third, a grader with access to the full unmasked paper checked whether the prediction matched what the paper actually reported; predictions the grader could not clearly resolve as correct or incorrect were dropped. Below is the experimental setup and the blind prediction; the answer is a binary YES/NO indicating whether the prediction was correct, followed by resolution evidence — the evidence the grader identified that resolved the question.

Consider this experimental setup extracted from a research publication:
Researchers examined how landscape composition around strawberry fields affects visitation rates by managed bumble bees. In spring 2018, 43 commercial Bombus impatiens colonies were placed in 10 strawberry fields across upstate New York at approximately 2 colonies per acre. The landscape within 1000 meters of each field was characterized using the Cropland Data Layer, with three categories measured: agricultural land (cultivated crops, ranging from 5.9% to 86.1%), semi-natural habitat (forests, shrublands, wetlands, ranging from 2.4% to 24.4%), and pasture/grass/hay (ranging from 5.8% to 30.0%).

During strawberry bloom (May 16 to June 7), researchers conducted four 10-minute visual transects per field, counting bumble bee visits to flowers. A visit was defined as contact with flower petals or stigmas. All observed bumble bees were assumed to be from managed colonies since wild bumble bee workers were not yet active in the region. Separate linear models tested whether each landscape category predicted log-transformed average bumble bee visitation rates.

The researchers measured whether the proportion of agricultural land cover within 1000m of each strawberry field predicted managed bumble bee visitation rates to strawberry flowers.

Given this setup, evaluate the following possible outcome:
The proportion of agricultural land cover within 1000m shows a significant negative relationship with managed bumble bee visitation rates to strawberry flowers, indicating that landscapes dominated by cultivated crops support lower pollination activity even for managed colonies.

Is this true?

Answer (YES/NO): NO